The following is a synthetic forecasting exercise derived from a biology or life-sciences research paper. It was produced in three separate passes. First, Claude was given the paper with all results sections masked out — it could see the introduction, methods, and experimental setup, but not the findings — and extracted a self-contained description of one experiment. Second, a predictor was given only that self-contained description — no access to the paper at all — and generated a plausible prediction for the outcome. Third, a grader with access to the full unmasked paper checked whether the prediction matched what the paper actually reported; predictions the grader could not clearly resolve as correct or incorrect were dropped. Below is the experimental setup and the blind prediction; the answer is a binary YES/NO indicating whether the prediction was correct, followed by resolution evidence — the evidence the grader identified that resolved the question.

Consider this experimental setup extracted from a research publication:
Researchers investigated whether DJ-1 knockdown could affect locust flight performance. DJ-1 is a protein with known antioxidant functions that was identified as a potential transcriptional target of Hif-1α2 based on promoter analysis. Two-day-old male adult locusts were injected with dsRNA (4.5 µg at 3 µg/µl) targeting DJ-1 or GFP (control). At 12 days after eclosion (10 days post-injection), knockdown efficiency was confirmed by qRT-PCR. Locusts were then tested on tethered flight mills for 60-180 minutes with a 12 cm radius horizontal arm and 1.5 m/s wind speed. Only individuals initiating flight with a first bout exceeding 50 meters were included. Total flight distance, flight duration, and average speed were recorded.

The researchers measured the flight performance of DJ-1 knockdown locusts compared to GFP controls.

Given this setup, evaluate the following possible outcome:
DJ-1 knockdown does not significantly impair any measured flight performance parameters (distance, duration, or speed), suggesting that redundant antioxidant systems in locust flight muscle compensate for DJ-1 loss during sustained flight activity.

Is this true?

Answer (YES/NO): NO